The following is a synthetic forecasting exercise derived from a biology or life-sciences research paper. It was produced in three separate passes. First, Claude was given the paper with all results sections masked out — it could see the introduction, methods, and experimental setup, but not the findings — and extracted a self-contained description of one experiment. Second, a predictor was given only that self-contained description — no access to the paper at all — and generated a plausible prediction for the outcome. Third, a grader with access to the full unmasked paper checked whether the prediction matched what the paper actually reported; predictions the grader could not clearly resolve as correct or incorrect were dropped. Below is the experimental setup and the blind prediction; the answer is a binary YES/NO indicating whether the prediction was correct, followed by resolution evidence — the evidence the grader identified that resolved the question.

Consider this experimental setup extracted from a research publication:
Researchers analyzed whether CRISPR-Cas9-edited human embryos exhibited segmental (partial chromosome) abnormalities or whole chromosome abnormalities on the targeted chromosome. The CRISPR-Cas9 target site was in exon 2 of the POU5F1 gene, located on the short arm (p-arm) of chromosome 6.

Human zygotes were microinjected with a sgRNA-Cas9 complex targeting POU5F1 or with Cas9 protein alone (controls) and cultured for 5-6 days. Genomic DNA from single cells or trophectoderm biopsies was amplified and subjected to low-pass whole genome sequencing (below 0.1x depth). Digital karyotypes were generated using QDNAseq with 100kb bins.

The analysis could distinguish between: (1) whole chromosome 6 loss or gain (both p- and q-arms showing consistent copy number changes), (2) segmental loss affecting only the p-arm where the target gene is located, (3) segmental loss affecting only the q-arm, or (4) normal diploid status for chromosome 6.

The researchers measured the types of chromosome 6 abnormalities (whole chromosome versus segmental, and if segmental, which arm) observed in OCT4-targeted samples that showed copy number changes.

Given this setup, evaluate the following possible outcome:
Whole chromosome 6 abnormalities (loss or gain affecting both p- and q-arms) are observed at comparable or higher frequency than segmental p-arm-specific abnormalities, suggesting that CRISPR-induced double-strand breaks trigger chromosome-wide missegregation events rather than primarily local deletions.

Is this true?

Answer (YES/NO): NO